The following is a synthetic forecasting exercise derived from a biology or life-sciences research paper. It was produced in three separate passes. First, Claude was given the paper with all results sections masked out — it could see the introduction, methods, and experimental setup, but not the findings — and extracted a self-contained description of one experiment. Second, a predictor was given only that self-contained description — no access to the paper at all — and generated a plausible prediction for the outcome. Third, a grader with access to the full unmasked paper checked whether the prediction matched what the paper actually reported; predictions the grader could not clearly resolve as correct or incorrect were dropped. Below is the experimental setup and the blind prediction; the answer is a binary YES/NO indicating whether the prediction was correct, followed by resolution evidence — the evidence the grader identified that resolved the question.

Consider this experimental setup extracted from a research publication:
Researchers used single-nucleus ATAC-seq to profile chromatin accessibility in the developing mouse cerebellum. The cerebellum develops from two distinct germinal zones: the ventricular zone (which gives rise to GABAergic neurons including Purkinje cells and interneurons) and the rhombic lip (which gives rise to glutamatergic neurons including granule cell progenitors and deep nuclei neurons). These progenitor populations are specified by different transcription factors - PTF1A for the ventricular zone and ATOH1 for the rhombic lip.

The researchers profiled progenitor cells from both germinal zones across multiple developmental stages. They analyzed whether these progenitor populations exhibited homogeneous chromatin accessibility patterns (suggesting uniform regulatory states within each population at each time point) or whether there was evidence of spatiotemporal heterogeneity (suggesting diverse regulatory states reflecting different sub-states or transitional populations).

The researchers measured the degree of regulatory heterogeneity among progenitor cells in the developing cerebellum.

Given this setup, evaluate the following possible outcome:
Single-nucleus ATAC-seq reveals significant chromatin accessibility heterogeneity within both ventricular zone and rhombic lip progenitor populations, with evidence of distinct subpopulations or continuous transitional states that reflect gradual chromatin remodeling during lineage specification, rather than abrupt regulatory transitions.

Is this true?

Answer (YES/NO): NO